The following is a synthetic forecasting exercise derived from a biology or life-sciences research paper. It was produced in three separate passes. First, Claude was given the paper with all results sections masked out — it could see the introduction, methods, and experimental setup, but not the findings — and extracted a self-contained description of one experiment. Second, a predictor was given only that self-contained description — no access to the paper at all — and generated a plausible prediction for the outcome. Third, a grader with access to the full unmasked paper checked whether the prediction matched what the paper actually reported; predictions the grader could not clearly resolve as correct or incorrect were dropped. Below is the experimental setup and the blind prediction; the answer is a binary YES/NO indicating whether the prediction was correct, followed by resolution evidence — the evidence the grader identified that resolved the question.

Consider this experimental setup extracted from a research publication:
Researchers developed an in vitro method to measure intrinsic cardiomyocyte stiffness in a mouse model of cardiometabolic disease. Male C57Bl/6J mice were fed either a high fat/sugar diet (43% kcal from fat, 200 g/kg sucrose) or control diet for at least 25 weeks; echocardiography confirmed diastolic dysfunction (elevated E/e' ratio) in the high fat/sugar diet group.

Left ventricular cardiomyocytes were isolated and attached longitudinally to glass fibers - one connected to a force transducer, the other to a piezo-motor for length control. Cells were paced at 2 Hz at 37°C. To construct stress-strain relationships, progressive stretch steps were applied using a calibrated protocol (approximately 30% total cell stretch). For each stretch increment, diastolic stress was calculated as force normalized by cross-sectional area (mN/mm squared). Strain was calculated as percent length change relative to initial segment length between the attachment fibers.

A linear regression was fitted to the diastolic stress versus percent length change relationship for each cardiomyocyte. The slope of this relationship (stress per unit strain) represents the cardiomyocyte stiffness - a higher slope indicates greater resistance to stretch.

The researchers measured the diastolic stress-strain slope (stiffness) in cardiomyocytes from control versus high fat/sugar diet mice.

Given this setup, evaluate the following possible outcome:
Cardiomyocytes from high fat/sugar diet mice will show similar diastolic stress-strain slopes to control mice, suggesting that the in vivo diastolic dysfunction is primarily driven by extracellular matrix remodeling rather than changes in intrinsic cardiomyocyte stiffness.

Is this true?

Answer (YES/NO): NO